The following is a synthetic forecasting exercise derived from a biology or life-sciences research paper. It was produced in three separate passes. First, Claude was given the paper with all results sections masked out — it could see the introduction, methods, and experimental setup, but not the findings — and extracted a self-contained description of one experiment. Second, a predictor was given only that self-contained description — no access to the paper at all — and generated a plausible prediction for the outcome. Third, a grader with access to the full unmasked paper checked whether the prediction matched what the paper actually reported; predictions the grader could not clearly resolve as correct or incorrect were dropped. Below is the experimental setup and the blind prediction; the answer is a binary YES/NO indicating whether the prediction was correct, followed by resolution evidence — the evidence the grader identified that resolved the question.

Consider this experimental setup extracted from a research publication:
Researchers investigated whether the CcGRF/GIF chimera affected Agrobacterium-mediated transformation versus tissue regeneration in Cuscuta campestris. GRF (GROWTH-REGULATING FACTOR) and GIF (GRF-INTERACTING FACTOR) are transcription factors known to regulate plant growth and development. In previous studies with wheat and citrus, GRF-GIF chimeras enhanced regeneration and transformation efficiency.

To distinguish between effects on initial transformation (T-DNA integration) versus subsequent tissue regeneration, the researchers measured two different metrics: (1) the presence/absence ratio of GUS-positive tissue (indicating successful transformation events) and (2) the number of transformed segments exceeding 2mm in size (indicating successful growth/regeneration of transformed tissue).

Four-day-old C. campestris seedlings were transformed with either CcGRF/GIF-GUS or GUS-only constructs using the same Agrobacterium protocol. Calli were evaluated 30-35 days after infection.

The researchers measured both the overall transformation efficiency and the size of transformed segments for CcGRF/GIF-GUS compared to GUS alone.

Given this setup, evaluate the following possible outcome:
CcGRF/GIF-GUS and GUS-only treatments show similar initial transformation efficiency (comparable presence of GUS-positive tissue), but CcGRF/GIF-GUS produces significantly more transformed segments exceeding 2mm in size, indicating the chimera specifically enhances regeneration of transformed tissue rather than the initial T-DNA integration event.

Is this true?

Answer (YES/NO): YES